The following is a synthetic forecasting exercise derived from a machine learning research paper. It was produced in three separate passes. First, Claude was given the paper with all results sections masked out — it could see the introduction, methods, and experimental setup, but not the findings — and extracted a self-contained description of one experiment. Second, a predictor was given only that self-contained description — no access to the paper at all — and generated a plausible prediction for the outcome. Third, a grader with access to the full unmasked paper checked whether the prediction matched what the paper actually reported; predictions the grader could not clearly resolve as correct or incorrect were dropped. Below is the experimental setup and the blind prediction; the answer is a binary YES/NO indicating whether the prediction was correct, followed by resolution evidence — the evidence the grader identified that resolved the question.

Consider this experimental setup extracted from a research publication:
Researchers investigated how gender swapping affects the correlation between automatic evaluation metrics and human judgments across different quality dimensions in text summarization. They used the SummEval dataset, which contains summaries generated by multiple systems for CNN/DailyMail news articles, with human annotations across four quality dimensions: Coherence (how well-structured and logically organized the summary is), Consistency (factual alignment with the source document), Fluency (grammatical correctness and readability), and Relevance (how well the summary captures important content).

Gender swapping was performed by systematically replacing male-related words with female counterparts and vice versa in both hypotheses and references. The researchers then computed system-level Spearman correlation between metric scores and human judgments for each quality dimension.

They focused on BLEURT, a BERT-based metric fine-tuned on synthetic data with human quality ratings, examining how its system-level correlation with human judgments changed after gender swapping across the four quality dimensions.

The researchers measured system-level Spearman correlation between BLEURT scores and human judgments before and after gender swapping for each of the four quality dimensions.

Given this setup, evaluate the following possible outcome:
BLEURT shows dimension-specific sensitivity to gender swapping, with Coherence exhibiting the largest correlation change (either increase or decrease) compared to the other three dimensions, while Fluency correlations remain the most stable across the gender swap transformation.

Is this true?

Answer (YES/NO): YES